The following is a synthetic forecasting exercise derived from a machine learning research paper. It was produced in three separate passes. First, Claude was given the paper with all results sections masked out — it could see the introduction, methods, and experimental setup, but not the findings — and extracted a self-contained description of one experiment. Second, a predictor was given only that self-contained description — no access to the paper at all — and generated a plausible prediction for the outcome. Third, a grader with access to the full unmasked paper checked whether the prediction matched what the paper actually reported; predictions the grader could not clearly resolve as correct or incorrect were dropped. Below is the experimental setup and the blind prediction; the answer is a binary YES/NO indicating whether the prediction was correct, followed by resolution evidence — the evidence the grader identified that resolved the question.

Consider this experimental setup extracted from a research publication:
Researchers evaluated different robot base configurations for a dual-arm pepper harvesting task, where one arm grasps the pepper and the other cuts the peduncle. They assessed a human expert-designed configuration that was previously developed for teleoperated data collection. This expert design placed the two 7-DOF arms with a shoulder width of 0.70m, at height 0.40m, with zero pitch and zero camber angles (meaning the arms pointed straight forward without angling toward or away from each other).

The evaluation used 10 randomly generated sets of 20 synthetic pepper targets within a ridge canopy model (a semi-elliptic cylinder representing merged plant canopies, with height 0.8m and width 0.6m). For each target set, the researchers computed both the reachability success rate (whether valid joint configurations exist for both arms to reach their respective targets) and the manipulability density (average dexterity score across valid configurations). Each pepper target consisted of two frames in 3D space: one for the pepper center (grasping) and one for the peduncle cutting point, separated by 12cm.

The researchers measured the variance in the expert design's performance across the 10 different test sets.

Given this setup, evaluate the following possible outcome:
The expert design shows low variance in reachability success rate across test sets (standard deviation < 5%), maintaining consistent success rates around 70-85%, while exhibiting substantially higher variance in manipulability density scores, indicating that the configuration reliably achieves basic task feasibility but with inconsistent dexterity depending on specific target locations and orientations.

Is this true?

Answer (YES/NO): NO